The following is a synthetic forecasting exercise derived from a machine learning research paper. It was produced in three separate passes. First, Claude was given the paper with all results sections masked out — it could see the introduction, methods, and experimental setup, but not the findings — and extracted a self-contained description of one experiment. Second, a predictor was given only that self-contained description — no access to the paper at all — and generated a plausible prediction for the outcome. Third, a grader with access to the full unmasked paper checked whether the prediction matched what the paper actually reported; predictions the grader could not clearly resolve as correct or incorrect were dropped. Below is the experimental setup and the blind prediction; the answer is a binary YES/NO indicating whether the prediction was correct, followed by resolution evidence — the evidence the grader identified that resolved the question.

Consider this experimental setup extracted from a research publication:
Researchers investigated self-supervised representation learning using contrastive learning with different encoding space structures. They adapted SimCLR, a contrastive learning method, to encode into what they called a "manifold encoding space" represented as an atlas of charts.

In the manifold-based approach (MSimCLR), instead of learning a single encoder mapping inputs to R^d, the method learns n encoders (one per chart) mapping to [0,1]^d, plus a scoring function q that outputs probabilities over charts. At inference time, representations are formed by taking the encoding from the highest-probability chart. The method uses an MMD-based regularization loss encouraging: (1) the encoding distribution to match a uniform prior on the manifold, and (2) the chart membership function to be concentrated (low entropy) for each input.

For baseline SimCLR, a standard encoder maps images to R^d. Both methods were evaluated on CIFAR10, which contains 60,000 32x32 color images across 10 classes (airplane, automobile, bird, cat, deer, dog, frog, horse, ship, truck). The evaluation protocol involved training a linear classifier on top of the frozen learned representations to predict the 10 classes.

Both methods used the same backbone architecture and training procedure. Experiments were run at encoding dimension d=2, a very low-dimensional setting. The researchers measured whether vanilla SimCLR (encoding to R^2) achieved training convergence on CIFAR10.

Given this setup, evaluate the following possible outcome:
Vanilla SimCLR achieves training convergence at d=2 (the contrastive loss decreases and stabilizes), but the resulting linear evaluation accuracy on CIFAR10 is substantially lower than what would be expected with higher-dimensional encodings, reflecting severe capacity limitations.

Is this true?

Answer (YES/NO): NO